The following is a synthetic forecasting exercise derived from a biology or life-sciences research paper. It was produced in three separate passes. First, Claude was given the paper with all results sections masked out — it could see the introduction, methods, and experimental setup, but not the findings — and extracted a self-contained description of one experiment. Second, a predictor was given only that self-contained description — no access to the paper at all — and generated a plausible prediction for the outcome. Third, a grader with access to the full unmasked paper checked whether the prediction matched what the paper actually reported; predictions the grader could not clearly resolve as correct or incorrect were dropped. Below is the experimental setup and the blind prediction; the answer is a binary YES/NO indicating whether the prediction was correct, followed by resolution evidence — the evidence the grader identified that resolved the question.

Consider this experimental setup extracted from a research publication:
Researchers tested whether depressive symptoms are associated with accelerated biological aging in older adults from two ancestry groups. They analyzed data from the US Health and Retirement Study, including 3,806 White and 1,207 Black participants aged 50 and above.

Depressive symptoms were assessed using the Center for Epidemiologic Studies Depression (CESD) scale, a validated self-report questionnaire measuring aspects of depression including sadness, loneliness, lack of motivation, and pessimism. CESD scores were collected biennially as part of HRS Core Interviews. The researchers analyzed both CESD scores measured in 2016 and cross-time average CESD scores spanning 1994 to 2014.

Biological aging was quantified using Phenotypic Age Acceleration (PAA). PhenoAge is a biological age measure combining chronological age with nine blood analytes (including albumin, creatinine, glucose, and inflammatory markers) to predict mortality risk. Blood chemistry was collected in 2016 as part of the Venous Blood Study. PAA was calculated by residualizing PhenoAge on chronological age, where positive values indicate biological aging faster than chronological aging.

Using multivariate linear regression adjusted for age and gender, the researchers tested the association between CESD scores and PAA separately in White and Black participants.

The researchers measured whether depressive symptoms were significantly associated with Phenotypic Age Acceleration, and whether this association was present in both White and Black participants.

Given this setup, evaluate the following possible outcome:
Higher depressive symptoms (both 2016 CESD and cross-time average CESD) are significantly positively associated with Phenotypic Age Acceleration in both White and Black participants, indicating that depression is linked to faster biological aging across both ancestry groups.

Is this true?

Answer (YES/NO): YES